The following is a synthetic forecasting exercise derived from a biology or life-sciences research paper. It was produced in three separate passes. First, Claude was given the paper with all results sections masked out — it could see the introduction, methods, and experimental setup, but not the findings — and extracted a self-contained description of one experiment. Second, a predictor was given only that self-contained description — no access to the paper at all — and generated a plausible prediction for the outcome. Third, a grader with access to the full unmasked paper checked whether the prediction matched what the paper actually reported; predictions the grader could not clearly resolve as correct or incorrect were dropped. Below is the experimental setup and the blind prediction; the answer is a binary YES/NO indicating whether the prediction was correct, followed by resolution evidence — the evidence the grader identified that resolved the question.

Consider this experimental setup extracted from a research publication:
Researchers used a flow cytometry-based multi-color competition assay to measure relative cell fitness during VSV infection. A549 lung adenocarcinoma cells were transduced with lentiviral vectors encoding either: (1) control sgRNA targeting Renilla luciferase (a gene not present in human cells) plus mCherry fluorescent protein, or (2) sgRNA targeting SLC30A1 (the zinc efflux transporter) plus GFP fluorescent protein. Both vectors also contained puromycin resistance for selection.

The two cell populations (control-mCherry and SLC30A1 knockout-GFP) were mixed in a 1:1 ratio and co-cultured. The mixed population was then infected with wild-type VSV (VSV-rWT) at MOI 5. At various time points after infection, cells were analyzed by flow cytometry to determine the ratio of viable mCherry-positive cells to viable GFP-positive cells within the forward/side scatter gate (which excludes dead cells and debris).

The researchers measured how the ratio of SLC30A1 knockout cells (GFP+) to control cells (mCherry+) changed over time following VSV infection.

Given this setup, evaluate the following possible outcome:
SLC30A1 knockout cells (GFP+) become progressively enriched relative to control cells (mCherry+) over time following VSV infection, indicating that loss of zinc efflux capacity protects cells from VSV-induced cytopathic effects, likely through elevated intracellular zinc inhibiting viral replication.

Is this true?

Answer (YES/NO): NO